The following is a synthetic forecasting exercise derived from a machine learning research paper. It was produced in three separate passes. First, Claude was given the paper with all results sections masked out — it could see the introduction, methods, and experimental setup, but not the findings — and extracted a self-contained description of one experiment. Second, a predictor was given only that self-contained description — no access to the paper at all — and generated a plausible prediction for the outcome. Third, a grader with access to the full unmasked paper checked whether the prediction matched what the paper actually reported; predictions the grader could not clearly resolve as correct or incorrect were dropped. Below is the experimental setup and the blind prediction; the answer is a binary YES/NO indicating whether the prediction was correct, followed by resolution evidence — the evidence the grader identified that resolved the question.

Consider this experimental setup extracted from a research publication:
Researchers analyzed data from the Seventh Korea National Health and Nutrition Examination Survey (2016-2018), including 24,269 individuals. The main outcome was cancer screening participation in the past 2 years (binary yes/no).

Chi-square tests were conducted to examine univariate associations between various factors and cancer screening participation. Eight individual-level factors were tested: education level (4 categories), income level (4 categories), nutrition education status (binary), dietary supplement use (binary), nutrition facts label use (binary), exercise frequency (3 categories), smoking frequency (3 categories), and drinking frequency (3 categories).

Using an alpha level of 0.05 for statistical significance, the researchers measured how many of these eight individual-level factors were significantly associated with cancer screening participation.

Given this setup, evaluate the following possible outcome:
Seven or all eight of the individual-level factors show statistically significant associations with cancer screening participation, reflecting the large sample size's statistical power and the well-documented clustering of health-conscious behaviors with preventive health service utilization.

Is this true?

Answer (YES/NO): YES